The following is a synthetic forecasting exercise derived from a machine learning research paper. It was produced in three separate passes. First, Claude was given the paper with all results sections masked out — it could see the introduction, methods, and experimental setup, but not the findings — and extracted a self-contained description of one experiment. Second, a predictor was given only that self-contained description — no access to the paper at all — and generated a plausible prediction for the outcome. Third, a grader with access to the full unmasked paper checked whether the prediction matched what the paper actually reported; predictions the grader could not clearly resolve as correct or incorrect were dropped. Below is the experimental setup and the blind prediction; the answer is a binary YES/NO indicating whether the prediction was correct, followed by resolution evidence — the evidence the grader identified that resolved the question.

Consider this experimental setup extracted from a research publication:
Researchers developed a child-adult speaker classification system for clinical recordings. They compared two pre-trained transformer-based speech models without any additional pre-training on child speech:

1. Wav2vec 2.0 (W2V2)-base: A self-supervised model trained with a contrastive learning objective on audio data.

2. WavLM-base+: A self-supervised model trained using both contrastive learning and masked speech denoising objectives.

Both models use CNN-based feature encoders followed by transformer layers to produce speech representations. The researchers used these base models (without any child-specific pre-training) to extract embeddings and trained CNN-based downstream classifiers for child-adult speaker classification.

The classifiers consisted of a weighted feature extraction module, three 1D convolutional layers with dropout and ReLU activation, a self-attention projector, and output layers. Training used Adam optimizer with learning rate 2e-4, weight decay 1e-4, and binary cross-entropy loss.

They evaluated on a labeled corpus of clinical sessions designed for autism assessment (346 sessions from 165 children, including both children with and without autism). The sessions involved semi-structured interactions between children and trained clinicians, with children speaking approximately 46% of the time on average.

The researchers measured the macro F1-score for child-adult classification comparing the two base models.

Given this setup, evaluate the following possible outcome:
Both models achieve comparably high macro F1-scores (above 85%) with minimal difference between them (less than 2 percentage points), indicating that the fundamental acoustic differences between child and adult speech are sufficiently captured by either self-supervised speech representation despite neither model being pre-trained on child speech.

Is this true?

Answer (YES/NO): NO